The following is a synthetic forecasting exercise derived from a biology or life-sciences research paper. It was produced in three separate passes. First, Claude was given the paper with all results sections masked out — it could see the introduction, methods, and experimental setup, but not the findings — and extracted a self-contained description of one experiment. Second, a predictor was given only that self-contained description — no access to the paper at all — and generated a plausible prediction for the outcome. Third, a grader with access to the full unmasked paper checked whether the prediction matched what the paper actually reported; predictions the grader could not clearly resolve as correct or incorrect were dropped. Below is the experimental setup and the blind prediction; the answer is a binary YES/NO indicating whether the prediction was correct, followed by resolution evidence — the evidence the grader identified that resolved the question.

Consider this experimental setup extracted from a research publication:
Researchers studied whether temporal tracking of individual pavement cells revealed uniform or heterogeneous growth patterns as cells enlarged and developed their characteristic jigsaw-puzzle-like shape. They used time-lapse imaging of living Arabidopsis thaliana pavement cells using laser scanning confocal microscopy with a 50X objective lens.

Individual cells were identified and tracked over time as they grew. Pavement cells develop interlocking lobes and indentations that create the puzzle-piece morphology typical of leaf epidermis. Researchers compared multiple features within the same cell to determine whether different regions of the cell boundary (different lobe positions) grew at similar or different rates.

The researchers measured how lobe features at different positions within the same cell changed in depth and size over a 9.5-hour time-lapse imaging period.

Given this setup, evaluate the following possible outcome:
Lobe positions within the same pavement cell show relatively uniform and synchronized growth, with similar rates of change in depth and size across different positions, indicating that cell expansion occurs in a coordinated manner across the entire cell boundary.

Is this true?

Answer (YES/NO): NO